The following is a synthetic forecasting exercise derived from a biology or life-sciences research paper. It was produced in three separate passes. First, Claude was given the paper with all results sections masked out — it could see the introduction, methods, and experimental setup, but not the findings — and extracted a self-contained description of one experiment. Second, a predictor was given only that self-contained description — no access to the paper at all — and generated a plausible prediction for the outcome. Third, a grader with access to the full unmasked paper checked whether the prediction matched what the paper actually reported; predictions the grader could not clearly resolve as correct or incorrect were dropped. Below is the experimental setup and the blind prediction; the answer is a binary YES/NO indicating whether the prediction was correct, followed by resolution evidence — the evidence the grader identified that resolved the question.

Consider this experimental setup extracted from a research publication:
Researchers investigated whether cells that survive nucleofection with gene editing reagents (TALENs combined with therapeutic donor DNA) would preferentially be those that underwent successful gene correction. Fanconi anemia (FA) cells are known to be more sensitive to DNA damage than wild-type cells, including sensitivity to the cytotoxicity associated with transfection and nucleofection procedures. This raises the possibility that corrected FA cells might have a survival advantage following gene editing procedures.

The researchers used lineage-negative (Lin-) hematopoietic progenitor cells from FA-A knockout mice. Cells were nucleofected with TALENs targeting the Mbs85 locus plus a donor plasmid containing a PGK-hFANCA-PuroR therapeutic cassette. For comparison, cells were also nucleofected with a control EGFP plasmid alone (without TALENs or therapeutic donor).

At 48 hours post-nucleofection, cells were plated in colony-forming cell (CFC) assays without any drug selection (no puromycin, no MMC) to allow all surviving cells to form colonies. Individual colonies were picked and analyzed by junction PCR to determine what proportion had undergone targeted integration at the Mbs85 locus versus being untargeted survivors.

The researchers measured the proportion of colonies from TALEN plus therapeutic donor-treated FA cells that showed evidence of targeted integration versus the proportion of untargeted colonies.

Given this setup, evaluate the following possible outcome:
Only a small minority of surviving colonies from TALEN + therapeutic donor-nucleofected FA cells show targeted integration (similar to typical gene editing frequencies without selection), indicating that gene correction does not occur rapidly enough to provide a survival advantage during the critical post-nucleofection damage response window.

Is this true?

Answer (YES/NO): NO